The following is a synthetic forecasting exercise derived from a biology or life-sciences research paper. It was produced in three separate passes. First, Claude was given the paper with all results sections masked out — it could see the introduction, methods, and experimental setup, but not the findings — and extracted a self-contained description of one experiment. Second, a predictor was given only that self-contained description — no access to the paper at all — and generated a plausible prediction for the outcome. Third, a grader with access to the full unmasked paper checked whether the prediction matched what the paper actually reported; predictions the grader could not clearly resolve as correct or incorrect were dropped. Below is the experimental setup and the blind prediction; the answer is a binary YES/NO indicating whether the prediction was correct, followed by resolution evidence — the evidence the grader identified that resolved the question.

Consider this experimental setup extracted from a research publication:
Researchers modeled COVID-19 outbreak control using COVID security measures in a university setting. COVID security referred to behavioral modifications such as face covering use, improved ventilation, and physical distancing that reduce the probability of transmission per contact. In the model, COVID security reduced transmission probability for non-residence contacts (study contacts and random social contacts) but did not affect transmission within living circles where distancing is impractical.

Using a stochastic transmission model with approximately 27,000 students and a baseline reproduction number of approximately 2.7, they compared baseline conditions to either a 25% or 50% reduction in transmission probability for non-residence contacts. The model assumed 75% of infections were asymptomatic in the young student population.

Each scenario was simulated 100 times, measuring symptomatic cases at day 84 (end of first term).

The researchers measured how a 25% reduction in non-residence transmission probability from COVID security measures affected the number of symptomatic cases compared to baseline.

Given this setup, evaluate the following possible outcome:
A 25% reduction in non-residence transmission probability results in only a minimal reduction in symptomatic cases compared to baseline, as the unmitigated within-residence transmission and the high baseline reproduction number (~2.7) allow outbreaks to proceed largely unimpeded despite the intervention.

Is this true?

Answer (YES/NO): NO